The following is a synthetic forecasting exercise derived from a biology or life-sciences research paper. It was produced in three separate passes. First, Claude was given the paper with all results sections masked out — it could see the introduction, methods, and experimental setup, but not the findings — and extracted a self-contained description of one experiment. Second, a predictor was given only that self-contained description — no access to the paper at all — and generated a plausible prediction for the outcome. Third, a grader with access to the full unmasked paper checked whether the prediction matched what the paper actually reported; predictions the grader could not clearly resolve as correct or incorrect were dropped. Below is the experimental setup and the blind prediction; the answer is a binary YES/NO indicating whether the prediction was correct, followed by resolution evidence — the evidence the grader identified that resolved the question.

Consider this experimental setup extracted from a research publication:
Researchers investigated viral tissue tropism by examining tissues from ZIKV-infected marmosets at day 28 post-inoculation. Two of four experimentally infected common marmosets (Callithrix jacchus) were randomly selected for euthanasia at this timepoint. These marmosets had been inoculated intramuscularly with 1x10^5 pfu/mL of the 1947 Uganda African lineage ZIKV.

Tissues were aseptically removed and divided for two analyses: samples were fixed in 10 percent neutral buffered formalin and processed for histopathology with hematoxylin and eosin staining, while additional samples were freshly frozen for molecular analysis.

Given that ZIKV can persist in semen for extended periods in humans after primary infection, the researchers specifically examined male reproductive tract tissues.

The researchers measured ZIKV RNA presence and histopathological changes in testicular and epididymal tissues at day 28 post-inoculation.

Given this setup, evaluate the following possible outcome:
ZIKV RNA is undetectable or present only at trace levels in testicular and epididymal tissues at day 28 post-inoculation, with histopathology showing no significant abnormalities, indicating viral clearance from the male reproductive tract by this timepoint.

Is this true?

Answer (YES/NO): YES